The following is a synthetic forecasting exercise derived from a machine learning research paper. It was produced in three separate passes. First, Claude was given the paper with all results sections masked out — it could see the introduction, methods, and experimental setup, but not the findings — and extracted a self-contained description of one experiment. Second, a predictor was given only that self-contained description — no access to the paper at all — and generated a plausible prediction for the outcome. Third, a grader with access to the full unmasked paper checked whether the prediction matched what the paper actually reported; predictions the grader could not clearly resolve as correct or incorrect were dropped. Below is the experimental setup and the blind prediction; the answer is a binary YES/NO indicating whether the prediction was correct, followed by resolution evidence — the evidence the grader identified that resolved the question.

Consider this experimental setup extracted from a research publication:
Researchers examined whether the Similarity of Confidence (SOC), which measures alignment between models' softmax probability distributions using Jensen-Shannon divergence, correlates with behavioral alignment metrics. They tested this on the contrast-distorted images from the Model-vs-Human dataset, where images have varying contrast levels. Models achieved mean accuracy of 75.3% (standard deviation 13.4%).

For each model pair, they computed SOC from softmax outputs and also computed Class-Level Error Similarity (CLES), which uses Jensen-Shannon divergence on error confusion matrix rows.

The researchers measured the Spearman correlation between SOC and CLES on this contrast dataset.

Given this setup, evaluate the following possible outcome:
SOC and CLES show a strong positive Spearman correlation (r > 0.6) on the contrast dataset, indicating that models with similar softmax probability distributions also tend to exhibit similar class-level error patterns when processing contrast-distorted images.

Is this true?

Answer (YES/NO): YES